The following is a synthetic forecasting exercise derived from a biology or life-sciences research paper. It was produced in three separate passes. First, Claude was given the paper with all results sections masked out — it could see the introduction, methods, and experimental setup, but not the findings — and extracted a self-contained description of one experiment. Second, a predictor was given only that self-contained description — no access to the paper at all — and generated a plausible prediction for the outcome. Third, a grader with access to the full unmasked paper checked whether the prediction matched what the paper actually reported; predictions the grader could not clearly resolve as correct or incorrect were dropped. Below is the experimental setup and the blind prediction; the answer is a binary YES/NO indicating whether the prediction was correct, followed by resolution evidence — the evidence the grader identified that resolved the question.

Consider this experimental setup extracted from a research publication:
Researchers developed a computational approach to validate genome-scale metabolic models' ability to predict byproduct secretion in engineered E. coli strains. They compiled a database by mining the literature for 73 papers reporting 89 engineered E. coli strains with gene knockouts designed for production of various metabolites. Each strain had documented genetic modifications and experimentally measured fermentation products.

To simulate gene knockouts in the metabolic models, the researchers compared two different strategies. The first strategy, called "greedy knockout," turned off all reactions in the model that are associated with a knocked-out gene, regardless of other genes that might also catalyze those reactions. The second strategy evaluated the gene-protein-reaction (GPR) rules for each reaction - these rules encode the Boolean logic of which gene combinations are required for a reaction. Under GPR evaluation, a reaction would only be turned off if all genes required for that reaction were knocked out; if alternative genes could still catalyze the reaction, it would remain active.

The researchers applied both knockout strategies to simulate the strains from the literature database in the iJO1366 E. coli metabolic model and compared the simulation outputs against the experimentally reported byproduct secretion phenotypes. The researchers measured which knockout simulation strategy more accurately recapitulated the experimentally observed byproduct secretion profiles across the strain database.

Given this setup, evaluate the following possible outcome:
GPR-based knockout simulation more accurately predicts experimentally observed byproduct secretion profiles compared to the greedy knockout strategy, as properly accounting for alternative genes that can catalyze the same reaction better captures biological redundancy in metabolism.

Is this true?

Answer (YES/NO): NO